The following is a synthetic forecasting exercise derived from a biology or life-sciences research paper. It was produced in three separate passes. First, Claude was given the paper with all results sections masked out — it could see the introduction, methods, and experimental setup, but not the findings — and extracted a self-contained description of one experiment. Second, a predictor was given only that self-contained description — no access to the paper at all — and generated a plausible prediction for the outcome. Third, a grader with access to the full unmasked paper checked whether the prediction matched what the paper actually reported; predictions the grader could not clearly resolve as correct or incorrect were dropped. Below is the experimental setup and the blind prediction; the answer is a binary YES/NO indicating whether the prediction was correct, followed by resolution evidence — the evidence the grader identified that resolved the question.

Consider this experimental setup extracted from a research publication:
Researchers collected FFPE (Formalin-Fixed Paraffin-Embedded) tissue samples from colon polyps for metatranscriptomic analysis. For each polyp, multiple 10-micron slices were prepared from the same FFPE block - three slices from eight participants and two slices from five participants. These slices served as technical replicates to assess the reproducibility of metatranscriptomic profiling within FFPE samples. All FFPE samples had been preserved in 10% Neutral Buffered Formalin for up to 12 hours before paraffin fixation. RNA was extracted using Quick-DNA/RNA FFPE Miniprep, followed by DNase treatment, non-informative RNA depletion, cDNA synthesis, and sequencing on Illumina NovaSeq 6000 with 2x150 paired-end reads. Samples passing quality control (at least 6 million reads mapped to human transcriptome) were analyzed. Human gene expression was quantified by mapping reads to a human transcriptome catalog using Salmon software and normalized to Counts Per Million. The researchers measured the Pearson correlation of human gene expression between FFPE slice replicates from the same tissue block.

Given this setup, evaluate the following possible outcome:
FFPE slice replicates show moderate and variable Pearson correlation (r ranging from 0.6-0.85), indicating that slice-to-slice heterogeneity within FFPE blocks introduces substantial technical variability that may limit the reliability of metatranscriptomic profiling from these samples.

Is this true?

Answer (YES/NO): NO